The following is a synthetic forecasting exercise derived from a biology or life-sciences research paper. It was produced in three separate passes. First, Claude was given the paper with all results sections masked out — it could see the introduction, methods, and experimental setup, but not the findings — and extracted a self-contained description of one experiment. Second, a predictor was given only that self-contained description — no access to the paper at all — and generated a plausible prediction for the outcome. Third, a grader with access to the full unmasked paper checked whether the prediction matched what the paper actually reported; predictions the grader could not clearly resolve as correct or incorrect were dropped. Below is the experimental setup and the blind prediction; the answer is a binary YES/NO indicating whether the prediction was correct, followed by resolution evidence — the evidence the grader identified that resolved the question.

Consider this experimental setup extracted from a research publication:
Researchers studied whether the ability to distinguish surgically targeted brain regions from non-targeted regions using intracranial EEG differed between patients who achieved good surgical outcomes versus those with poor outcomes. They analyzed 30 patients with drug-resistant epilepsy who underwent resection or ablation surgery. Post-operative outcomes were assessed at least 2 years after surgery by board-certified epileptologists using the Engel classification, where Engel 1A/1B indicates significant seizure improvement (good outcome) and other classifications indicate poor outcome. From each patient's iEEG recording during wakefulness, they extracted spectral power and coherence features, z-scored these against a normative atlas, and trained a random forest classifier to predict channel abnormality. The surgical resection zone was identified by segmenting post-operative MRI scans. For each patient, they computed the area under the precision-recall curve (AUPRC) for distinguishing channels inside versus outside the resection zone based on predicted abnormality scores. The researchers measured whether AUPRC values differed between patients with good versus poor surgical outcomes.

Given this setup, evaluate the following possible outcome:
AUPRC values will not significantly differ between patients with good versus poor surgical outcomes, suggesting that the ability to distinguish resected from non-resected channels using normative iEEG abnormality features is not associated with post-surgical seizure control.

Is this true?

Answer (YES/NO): NO